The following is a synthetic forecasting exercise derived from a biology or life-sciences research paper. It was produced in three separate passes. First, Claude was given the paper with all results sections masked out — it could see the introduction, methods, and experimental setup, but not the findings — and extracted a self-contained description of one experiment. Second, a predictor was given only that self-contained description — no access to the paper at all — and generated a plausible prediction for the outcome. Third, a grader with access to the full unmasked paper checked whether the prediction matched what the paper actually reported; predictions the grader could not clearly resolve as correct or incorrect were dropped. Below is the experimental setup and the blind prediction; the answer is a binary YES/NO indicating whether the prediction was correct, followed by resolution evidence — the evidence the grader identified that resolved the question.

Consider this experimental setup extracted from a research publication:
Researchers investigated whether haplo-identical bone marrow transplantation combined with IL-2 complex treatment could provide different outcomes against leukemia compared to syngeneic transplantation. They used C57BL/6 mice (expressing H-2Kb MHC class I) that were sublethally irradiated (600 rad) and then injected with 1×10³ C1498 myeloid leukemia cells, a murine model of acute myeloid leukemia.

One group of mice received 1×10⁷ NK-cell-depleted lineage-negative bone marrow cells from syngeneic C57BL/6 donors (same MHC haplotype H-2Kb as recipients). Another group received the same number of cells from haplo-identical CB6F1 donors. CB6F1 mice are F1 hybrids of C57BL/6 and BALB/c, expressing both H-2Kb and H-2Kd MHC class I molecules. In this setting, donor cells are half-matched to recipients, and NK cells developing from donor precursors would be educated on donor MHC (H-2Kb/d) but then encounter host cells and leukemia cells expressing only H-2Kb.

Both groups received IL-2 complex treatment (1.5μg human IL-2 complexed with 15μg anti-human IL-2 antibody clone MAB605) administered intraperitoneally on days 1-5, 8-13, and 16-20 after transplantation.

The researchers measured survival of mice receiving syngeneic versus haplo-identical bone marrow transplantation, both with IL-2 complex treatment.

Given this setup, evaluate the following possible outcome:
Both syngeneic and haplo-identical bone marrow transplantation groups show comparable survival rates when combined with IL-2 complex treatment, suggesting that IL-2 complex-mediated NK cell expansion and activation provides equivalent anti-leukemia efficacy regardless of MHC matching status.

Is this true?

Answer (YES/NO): NO